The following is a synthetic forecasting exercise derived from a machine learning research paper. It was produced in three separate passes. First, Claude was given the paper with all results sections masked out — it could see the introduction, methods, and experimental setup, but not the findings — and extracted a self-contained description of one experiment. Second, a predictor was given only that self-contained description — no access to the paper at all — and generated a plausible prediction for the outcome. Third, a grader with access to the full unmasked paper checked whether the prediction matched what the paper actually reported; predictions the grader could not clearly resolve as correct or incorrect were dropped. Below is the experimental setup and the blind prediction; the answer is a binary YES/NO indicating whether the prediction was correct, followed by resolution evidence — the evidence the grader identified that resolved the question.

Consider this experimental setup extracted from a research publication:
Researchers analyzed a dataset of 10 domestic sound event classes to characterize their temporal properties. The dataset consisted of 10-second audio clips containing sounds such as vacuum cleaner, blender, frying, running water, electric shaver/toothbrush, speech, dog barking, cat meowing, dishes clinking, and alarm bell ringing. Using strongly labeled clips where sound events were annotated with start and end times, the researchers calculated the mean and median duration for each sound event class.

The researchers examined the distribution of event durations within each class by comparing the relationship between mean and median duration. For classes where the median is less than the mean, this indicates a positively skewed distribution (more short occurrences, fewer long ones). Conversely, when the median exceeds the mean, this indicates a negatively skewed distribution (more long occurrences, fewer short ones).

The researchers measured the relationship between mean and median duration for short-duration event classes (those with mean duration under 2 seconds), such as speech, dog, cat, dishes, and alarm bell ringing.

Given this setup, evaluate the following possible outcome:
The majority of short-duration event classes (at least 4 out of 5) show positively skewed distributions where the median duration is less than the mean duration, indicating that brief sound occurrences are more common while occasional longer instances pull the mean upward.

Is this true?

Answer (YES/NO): YES